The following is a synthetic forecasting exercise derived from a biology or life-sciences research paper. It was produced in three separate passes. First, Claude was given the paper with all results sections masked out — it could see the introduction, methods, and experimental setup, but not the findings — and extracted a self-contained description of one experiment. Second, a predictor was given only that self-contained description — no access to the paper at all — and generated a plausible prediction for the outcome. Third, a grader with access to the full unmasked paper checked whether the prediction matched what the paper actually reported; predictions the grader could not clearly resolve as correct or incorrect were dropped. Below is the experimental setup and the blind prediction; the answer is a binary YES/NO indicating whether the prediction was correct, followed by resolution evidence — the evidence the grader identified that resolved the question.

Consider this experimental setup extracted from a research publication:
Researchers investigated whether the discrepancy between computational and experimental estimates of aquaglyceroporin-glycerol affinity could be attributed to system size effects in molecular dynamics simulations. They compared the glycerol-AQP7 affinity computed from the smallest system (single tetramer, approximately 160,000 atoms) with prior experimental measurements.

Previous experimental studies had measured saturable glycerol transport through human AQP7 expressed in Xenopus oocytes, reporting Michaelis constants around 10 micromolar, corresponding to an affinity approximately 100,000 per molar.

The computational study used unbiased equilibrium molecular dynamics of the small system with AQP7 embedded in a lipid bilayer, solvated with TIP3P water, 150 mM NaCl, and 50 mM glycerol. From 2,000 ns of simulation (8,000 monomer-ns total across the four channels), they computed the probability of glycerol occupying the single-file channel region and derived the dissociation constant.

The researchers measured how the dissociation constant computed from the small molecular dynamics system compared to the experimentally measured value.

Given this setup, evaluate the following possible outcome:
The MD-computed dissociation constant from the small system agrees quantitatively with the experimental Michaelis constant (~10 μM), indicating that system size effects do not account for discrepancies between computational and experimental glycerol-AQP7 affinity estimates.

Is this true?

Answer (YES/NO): NO